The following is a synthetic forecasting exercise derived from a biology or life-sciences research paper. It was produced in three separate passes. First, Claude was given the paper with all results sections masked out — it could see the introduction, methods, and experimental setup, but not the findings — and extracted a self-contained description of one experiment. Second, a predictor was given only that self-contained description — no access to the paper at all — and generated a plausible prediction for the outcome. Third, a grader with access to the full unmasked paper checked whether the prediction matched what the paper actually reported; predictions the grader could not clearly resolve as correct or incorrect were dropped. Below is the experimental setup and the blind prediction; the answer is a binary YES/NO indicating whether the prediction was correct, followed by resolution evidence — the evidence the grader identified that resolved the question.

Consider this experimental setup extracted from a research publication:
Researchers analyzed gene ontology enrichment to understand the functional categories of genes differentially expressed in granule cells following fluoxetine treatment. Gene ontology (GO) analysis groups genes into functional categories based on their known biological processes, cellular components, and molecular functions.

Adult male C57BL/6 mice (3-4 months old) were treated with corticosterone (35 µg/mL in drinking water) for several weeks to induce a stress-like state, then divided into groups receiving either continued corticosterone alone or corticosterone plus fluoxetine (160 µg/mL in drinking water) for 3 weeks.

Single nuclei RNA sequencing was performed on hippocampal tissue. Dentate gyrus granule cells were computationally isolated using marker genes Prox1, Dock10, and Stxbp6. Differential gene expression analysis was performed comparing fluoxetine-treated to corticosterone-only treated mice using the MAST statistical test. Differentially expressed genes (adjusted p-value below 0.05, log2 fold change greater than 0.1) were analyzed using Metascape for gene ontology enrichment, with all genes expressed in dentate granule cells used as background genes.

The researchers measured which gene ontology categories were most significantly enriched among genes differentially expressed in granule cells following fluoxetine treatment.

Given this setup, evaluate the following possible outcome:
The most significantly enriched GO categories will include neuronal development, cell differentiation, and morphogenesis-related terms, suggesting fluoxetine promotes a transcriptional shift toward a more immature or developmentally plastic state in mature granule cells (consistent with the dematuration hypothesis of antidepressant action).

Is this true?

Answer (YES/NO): YES